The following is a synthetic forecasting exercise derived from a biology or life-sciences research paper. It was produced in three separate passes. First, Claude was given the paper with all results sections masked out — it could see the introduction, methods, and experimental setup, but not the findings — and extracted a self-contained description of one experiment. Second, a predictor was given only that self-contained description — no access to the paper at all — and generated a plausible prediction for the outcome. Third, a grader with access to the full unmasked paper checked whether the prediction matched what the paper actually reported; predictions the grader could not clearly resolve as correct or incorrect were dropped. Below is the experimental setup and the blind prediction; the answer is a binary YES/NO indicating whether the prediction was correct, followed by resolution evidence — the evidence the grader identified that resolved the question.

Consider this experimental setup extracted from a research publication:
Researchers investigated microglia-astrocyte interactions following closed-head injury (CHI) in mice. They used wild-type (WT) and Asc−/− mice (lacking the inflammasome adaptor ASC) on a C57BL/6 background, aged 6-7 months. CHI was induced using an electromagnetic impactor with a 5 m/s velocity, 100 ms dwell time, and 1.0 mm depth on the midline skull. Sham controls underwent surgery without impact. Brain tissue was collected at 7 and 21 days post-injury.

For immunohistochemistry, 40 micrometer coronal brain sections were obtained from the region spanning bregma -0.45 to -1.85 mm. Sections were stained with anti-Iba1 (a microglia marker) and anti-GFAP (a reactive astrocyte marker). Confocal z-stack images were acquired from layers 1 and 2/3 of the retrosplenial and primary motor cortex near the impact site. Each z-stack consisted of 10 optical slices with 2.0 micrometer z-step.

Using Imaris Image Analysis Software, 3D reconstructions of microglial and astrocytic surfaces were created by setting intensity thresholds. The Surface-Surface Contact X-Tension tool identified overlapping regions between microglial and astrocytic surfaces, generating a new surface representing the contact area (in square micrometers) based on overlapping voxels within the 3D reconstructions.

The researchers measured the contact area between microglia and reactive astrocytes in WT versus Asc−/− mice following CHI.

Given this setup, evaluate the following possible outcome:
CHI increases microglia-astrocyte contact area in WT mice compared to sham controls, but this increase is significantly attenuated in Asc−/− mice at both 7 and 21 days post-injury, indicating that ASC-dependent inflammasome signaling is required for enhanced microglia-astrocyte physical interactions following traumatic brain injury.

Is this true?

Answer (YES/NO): YES